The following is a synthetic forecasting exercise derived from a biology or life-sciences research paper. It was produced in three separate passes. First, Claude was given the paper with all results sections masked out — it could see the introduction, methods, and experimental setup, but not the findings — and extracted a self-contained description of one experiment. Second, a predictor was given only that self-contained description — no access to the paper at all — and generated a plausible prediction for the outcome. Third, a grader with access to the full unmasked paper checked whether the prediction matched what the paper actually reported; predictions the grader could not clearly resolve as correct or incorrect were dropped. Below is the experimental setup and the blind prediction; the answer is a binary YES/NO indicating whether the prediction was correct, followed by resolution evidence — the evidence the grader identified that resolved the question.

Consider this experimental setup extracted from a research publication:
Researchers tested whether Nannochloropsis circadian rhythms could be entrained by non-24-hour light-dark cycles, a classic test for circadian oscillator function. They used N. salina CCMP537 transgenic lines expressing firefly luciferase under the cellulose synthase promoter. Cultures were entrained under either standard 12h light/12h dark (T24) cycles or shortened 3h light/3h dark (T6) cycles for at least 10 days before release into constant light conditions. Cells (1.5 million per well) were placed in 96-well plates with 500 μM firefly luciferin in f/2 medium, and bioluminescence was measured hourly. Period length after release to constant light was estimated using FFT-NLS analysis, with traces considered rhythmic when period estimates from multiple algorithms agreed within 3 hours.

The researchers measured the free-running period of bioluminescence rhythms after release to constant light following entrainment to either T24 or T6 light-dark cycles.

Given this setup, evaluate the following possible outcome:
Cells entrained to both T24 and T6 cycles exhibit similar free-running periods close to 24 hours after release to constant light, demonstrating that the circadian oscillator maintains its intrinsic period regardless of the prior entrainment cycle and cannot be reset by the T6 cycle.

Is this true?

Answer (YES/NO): NO